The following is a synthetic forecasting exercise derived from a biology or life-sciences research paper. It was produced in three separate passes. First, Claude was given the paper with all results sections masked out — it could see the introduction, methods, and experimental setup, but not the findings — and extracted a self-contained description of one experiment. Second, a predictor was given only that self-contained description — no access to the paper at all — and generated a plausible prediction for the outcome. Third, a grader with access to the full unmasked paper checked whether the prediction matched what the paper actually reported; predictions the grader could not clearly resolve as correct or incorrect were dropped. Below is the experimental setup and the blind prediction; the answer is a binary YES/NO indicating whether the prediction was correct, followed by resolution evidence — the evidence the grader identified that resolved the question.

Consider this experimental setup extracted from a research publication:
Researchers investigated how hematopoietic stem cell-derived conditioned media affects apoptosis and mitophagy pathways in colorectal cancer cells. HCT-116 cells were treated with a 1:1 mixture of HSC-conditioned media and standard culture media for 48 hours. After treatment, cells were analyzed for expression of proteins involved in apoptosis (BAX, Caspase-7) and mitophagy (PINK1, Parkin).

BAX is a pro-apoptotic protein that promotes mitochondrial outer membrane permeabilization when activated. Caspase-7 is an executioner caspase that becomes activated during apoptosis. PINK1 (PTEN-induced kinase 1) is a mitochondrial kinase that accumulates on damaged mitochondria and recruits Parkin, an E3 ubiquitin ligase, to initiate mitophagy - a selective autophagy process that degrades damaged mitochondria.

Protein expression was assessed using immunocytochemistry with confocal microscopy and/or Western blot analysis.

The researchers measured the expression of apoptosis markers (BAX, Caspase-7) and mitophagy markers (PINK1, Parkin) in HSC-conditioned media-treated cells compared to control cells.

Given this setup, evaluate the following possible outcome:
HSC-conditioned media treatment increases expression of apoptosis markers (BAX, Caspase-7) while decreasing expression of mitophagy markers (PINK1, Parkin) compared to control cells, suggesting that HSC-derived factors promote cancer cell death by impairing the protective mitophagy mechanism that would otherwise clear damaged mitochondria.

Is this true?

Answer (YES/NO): NO